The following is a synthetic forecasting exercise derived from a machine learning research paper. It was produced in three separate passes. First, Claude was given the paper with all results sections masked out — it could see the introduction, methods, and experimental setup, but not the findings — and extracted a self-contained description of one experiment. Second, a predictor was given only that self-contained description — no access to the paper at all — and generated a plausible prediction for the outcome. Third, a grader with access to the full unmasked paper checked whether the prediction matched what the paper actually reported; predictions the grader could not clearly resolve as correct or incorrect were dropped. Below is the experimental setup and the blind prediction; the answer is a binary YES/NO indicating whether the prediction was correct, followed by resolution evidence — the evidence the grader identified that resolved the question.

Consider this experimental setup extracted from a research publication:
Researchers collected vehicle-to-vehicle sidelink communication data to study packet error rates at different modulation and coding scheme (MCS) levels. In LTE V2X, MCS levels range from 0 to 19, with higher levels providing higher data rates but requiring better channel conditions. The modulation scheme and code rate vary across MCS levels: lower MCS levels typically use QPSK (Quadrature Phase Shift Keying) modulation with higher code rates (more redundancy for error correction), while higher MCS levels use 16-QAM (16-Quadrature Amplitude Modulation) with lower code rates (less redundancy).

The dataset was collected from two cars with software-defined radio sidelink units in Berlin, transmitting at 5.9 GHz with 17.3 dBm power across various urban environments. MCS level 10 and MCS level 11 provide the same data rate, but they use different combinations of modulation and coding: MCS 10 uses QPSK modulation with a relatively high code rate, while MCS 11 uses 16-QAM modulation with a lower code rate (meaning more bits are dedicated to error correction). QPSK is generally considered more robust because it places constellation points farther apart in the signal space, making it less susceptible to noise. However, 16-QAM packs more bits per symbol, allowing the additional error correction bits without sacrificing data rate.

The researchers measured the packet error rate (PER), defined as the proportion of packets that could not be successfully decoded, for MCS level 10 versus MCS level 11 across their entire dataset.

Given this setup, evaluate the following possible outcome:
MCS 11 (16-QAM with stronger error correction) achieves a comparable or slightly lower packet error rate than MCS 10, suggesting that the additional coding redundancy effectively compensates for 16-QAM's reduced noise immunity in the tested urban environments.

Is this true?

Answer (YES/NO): YES